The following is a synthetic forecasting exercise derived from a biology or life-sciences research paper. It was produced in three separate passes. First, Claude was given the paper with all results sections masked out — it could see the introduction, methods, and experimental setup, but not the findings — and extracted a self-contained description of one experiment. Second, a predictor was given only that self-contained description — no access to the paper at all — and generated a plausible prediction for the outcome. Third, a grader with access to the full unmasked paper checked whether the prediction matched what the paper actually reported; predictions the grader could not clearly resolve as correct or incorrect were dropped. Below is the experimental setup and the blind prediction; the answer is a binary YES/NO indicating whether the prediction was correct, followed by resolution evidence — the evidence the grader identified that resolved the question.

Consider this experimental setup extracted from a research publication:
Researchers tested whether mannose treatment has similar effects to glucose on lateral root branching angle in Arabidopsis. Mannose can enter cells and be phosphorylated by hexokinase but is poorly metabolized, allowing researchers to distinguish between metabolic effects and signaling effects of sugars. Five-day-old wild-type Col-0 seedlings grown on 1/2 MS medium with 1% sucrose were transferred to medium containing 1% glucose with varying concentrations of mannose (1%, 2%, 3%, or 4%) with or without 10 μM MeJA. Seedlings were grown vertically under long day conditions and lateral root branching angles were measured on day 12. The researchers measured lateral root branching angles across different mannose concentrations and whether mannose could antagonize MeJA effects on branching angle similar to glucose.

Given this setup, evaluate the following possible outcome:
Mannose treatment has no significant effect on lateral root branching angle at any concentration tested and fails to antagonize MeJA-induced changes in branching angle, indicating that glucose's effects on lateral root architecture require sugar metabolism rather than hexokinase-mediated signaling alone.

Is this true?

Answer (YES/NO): NO